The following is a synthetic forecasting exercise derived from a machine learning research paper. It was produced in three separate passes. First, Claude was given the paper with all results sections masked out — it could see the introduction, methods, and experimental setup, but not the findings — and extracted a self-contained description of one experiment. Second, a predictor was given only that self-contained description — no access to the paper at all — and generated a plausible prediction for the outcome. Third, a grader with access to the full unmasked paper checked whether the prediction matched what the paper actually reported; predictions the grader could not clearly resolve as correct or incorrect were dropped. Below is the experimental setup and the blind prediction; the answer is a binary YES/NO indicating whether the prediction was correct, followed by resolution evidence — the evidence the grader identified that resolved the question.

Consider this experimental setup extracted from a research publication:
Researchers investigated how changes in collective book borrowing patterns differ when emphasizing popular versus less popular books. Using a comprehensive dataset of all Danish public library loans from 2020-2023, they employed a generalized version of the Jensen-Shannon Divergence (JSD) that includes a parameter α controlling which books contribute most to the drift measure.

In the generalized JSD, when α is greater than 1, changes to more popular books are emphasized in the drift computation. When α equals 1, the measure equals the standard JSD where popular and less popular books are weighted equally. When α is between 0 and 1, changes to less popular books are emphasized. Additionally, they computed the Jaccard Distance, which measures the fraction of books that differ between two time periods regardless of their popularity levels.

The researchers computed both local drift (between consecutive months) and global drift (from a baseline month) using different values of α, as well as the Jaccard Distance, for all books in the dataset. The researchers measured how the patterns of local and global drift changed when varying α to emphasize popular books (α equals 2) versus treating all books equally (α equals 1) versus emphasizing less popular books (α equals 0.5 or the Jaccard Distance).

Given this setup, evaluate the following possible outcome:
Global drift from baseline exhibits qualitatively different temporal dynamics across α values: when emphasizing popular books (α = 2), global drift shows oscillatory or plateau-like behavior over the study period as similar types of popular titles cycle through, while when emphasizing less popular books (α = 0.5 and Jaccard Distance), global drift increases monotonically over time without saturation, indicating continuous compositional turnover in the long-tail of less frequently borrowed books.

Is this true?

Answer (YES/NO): NO